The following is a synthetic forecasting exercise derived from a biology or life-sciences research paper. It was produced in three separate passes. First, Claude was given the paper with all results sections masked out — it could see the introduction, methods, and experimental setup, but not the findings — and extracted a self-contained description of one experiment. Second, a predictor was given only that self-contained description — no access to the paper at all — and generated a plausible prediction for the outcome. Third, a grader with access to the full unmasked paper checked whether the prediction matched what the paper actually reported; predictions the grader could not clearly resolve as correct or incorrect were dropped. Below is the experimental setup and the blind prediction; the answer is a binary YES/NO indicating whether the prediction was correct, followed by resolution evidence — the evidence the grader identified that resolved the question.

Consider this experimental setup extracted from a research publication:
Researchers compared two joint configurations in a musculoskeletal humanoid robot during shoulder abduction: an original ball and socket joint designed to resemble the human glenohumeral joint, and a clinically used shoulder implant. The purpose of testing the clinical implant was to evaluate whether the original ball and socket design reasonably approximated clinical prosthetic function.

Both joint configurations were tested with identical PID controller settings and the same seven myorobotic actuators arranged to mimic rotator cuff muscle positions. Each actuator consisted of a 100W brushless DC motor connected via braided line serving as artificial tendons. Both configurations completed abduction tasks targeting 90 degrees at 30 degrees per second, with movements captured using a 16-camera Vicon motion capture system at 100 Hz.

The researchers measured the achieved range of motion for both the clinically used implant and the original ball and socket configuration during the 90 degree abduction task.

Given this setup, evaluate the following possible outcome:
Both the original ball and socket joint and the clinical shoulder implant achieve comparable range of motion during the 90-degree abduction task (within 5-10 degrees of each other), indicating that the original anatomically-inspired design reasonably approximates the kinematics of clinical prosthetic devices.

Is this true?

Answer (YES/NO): YES